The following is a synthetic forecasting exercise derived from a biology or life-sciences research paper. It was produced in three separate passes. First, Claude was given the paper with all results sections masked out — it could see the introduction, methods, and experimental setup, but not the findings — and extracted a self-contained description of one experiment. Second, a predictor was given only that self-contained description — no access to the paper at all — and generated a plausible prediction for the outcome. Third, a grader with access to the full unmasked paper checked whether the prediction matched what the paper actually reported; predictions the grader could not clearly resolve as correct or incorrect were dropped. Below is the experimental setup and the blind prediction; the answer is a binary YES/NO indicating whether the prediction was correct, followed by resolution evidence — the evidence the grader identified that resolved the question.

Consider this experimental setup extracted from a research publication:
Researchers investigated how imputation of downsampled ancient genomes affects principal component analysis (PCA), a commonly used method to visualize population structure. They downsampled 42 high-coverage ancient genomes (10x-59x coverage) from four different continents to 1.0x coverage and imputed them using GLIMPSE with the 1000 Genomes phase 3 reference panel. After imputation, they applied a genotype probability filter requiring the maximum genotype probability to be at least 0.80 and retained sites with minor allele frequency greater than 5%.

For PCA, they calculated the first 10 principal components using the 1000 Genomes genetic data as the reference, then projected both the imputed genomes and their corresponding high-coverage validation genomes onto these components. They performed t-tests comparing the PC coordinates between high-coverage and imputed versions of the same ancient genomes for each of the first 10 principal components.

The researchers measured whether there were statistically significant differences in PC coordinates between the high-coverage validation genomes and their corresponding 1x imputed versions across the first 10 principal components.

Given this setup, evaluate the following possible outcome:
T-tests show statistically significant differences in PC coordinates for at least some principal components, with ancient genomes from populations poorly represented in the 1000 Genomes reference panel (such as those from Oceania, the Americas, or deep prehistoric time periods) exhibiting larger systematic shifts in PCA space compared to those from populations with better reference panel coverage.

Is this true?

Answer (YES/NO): NO